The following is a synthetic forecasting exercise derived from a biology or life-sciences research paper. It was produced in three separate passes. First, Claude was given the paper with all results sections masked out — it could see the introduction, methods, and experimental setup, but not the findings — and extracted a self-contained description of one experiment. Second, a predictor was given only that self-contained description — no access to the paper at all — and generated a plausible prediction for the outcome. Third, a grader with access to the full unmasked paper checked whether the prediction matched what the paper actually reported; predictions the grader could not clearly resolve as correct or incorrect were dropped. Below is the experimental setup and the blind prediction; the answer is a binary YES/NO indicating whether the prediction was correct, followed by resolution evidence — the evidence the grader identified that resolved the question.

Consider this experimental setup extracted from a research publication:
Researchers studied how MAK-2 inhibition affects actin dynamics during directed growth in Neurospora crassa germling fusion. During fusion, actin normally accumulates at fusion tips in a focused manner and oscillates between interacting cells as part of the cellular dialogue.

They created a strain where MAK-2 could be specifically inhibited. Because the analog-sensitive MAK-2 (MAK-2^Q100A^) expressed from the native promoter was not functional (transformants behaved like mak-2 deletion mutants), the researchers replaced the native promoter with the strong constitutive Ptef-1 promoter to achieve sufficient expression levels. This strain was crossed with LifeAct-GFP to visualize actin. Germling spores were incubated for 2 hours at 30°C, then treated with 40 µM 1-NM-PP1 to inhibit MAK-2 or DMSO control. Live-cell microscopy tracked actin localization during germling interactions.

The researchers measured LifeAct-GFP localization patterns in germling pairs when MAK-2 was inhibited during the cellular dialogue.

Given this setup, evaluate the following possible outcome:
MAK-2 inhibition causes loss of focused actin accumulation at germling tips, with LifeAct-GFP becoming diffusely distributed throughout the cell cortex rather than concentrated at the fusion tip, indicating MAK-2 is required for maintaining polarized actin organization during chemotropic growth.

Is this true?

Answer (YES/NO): NO